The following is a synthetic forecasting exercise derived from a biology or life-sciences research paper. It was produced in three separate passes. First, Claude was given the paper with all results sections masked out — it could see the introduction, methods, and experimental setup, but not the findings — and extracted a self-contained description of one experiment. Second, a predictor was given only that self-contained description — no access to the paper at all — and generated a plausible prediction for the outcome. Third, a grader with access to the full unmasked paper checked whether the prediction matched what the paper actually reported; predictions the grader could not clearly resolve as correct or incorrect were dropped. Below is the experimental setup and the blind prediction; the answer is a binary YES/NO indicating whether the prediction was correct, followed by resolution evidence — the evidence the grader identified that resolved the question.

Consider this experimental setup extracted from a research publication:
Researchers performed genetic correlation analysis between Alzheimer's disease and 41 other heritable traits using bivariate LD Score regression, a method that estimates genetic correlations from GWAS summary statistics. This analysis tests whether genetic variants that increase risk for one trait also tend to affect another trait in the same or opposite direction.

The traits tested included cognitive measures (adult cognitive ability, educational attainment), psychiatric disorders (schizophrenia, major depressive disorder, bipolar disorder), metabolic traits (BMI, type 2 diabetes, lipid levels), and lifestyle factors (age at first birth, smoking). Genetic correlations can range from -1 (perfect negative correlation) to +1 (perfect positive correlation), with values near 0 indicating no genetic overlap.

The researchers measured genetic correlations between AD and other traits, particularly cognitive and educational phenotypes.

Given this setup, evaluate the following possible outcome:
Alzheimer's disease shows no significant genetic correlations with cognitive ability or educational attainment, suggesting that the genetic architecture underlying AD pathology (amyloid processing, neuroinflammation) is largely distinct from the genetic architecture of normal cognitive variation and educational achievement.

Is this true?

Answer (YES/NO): NO